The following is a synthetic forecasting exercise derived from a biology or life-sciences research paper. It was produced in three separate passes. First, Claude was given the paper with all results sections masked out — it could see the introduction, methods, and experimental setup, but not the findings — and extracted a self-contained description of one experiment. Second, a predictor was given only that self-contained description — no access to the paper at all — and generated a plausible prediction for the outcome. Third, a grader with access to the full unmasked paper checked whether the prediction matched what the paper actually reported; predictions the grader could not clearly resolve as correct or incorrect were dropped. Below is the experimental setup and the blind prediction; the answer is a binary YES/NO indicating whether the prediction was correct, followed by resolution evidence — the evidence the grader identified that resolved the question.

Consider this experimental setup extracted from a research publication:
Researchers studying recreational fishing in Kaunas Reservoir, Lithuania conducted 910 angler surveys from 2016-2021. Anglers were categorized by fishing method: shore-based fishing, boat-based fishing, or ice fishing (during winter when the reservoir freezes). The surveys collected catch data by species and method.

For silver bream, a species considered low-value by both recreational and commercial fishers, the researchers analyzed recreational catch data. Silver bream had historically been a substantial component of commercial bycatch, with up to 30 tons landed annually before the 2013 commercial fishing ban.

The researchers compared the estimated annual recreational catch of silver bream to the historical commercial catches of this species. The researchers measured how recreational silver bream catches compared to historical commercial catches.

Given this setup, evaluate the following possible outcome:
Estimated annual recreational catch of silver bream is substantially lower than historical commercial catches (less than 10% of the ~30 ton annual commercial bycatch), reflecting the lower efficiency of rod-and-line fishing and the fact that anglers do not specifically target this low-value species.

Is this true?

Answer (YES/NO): NO